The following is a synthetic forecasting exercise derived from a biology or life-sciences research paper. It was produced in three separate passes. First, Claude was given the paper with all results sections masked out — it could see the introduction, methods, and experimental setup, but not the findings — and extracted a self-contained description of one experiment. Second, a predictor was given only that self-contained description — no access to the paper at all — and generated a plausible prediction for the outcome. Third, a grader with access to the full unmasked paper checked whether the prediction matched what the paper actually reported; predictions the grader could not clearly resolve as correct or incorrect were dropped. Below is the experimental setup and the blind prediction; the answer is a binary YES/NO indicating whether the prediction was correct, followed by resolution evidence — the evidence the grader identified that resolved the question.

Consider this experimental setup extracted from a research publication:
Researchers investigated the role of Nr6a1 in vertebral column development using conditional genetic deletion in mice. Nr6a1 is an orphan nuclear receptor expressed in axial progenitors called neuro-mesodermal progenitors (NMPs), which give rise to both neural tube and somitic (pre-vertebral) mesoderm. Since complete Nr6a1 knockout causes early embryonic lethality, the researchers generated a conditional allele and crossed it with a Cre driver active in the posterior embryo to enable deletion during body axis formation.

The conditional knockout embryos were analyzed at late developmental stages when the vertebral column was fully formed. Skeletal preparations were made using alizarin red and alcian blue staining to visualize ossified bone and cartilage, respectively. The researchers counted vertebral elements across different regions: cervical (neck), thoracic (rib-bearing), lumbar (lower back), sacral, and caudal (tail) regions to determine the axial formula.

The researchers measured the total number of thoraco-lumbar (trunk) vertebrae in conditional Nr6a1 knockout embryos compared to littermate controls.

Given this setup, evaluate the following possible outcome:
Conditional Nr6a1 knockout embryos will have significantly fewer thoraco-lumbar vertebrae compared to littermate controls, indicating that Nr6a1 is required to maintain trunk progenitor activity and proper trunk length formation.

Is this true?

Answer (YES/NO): YES